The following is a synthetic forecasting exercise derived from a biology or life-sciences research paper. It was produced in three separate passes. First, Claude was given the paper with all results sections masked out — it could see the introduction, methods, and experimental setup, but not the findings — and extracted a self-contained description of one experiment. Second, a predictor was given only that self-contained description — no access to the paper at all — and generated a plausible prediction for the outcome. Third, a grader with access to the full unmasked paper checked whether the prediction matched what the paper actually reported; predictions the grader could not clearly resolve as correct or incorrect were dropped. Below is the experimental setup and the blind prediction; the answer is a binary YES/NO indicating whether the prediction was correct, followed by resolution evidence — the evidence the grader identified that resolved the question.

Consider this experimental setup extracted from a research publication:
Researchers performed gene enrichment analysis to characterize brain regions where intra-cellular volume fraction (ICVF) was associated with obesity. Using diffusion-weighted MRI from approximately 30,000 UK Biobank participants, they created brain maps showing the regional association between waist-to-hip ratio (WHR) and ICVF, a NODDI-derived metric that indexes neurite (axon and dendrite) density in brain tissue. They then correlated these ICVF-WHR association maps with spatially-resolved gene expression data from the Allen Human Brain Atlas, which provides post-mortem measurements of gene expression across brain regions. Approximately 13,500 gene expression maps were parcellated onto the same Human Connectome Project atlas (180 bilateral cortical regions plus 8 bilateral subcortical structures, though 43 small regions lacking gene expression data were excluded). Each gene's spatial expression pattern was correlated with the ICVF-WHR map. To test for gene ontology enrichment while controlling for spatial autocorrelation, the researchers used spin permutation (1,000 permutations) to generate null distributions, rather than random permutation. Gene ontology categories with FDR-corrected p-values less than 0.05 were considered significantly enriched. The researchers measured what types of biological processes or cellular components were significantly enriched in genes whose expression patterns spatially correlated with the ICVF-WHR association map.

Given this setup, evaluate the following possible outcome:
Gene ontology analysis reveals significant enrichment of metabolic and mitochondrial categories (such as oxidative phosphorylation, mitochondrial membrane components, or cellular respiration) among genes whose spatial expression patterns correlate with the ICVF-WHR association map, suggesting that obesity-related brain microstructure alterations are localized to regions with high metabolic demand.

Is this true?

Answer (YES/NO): NO